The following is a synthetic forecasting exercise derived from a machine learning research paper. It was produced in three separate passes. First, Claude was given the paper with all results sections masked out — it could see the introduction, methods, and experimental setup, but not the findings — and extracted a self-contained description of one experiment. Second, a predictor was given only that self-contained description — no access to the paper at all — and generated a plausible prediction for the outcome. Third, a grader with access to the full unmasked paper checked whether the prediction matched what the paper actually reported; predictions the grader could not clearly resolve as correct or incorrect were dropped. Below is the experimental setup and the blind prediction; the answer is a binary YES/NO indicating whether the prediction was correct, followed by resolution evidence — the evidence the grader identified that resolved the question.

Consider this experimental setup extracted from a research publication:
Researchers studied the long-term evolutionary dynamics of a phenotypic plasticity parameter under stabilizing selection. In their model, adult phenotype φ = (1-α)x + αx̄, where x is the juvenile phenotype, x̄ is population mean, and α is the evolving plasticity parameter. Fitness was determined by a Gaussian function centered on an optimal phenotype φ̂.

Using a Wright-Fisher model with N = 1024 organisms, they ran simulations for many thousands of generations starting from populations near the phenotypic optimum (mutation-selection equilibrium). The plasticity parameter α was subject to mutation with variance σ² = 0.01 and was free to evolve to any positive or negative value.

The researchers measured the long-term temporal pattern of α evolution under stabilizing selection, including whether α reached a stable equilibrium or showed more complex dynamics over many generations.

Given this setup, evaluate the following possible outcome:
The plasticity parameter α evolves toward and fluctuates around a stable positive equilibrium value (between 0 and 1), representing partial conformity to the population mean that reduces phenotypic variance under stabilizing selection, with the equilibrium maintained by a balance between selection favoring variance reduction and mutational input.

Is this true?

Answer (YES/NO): NO